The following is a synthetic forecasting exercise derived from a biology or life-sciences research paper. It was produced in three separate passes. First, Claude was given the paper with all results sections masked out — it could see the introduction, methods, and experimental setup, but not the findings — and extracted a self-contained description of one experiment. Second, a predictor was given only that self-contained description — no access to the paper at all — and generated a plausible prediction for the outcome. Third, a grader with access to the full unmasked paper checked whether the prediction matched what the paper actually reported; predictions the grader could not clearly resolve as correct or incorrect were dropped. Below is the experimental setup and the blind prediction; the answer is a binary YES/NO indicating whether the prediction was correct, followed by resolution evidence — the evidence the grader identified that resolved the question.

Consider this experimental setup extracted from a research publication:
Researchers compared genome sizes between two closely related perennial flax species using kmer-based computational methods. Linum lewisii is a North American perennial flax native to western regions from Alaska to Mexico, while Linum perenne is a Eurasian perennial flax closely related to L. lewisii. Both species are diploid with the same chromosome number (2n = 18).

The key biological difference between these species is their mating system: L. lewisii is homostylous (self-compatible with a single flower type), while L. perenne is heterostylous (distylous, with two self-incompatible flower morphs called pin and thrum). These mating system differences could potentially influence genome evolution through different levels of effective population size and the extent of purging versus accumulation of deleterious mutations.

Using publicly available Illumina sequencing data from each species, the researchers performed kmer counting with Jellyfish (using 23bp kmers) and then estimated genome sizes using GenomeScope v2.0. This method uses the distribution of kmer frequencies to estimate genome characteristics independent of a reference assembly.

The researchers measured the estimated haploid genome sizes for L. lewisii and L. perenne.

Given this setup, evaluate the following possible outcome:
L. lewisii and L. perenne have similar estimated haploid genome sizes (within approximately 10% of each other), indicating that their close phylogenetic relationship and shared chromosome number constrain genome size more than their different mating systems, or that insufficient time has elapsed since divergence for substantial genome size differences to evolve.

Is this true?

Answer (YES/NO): NO